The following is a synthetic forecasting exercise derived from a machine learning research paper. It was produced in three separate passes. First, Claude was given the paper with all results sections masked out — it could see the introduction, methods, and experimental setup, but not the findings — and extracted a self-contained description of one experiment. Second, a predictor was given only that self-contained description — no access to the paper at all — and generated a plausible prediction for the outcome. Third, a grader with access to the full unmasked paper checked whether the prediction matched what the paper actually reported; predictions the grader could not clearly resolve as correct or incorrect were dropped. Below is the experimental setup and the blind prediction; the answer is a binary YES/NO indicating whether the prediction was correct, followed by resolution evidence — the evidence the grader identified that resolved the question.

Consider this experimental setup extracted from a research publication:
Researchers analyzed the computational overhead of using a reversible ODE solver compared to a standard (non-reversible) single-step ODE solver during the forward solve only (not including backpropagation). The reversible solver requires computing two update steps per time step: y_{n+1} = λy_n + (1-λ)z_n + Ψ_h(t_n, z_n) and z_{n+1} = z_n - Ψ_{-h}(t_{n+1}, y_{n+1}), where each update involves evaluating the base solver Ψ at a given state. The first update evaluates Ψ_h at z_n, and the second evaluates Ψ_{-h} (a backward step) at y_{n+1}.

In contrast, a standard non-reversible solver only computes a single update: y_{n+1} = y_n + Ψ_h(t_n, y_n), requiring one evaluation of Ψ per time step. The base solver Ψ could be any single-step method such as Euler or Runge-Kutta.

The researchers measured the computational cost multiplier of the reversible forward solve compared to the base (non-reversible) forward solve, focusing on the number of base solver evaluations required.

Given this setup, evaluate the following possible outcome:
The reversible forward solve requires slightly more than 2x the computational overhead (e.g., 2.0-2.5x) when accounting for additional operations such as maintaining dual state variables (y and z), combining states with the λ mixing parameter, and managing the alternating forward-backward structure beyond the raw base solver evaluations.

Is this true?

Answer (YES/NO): NO